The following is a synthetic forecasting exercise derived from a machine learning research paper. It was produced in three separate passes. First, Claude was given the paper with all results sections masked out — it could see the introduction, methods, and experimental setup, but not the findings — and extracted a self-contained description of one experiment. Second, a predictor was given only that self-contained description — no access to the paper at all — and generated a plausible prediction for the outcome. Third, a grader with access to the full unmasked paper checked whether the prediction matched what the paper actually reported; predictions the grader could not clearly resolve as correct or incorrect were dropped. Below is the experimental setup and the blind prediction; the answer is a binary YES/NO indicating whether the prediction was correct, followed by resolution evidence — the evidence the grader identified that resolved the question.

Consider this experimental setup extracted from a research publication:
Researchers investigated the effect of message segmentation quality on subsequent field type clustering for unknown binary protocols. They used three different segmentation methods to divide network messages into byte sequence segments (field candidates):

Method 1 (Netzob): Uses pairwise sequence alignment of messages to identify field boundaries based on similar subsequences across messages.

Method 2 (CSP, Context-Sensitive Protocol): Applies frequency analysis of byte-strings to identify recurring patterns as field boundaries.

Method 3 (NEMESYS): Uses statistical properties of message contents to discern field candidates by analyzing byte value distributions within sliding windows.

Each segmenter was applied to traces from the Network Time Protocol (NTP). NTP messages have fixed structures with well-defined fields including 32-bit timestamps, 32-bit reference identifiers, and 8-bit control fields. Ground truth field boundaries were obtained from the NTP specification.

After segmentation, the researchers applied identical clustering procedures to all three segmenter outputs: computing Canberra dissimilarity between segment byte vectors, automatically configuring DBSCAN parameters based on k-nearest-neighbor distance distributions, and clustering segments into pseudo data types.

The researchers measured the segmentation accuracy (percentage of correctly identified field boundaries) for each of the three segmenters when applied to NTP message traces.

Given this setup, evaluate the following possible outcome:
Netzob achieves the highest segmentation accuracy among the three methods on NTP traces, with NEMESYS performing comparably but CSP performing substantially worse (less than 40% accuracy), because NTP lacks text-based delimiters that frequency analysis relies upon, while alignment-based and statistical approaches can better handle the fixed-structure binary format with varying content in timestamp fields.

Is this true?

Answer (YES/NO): NO